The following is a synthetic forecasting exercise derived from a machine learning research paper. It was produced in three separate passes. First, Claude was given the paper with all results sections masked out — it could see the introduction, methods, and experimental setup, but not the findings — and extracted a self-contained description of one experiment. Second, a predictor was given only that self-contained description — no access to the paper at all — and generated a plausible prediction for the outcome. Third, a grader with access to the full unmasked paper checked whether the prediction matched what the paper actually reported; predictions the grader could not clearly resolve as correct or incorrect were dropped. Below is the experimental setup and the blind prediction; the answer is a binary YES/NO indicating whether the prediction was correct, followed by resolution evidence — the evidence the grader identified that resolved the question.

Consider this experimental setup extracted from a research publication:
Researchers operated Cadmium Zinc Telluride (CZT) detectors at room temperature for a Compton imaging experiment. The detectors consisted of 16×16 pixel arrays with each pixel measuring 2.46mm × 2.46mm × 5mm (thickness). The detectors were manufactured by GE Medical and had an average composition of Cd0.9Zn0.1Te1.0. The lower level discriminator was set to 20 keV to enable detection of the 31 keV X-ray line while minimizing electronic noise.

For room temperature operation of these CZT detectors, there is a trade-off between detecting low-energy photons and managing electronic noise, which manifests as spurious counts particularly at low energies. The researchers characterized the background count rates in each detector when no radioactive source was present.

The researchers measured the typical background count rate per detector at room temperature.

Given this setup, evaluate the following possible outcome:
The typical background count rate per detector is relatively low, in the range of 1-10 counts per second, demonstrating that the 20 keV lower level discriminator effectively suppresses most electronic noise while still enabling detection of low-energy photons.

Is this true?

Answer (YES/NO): YES